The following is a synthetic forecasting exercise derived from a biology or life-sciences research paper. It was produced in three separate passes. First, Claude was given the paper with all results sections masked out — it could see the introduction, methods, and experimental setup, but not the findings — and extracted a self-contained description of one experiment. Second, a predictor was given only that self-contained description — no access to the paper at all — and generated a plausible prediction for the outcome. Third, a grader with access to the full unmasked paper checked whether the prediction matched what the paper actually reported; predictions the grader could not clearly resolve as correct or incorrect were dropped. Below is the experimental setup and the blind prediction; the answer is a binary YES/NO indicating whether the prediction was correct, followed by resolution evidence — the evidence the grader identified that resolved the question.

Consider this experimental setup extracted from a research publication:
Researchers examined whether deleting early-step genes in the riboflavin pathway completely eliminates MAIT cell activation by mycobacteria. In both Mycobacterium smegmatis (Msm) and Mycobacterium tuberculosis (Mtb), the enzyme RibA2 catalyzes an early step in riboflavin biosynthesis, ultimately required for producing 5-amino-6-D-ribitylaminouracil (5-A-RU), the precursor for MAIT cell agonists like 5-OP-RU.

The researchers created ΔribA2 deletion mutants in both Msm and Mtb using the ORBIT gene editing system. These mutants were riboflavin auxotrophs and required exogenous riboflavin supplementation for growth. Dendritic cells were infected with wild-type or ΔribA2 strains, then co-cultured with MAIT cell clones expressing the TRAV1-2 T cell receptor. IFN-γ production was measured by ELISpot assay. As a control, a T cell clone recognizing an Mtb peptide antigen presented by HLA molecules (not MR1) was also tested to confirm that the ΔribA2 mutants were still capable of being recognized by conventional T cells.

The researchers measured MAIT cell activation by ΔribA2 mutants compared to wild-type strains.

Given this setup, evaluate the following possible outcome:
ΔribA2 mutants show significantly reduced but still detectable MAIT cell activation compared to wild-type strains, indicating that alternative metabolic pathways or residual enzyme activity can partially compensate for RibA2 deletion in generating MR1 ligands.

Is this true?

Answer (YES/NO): YES